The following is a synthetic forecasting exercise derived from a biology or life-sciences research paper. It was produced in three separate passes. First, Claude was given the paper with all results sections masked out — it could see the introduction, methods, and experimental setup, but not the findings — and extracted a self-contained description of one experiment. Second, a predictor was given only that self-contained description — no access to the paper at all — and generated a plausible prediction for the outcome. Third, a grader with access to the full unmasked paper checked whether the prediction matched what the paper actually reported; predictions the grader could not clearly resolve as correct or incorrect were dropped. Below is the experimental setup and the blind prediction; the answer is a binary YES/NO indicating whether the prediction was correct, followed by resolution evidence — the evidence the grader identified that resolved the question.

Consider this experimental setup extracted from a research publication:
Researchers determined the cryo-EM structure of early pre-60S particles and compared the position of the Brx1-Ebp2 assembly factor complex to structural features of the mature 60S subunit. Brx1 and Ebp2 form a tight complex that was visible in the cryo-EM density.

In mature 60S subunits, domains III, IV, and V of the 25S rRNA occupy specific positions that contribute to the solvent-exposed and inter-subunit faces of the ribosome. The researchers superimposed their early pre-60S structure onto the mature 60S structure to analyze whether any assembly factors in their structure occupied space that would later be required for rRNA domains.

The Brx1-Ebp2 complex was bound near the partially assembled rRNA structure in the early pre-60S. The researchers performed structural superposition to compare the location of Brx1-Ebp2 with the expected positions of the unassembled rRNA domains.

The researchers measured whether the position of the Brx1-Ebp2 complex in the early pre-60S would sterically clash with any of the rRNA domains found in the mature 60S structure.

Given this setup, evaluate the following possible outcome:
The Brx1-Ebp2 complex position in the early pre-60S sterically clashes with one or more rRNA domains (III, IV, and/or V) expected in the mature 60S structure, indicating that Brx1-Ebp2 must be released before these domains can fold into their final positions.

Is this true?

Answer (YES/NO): YES